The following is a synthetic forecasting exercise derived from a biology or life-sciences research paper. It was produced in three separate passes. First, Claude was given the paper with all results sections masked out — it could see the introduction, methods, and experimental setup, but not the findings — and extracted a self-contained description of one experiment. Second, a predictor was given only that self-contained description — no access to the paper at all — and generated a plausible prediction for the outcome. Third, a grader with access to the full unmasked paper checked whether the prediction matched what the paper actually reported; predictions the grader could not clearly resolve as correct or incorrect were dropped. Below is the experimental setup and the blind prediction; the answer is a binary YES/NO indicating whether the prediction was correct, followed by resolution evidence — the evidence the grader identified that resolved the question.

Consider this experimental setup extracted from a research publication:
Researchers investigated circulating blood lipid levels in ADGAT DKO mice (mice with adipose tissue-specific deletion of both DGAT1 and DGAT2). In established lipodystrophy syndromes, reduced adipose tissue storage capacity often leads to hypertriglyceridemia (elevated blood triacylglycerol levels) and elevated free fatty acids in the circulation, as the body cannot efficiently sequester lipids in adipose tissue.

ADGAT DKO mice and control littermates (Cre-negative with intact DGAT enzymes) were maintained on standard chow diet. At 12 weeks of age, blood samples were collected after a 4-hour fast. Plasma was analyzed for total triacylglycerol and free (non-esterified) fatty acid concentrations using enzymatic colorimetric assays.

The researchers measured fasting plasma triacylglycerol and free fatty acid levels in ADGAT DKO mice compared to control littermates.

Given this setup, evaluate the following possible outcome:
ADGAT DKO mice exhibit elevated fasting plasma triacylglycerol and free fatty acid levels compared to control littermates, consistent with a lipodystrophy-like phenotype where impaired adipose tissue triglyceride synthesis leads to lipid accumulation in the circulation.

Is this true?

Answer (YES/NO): NO